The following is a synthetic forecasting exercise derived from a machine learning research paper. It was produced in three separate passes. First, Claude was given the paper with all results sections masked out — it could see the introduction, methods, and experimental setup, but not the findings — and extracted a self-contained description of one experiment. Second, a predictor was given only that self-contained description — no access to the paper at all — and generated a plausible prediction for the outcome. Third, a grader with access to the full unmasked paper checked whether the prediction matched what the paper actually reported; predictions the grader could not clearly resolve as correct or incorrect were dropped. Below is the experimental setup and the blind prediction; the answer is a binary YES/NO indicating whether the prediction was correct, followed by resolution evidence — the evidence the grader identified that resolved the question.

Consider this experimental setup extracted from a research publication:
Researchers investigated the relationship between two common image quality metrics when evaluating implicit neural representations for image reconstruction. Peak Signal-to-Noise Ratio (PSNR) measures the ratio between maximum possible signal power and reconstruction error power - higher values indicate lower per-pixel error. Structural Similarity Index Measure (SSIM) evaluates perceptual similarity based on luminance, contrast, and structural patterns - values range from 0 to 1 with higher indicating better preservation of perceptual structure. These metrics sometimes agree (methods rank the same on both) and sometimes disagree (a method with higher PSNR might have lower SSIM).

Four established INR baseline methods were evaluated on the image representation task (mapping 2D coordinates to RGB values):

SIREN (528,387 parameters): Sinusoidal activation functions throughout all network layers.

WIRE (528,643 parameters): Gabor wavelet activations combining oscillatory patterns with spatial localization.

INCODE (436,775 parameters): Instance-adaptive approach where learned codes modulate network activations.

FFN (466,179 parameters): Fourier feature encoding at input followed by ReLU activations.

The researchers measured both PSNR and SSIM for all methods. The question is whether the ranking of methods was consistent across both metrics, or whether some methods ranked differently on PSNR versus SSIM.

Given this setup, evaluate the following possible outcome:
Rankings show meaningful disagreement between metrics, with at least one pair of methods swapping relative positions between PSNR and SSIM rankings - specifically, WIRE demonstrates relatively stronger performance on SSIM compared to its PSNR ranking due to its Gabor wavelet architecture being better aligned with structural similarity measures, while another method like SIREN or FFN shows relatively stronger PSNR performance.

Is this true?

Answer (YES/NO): NO